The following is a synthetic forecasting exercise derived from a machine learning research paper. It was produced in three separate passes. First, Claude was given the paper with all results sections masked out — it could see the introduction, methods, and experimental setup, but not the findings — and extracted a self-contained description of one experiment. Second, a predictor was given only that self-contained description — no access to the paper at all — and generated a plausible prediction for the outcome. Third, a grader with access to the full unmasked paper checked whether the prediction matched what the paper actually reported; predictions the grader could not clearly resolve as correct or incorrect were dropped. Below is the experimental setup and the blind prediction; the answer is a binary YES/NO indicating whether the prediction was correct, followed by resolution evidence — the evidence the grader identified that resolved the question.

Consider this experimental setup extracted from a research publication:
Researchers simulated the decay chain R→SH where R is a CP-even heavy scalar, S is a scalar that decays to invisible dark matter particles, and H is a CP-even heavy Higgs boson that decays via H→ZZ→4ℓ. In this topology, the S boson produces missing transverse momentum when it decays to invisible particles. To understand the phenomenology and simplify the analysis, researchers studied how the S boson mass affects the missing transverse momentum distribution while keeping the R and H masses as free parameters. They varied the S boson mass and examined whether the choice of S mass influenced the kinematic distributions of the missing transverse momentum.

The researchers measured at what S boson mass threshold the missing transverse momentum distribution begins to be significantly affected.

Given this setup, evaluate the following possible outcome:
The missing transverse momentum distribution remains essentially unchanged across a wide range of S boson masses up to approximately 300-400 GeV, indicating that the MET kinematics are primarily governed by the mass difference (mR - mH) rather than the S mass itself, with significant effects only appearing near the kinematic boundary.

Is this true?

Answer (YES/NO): NO